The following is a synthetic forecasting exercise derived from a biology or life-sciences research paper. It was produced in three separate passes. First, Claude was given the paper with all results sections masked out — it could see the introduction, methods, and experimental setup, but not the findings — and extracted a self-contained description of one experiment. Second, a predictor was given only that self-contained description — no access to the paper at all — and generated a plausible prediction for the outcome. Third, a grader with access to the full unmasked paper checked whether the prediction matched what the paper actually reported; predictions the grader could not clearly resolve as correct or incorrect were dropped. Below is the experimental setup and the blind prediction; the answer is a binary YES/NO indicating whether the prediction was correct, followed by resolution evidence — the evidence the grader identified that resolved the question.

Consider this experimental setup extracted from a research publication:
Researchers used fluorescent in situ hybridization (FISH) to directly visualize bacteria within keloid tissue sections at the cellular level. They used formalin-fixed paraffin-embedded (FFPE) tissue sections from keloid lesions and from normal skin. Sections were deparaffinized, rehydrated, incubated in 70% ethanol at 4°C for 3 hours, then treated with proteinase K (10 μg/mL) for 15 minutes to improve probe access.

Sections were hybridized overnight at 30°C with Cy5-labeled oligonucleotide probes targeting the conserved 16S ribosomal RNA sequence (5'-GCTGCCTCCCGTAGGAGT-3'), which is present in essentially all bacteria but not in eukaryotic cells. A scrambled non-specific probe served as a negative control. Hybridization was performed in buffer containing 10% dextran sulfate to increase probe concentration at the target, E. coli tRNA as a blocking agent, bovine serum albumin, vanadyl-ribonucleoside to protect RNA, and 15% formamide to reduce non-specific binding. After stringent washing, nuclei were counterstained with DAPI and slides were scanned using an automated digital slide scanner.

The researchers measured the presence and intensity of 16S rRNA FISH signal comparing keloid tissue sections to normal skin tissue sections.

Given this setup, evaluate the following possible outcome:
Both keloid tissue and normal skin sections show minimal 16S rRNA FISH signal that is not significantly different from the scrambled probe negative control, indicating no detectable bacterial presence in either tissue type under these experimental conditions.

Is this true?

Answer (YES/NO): NO